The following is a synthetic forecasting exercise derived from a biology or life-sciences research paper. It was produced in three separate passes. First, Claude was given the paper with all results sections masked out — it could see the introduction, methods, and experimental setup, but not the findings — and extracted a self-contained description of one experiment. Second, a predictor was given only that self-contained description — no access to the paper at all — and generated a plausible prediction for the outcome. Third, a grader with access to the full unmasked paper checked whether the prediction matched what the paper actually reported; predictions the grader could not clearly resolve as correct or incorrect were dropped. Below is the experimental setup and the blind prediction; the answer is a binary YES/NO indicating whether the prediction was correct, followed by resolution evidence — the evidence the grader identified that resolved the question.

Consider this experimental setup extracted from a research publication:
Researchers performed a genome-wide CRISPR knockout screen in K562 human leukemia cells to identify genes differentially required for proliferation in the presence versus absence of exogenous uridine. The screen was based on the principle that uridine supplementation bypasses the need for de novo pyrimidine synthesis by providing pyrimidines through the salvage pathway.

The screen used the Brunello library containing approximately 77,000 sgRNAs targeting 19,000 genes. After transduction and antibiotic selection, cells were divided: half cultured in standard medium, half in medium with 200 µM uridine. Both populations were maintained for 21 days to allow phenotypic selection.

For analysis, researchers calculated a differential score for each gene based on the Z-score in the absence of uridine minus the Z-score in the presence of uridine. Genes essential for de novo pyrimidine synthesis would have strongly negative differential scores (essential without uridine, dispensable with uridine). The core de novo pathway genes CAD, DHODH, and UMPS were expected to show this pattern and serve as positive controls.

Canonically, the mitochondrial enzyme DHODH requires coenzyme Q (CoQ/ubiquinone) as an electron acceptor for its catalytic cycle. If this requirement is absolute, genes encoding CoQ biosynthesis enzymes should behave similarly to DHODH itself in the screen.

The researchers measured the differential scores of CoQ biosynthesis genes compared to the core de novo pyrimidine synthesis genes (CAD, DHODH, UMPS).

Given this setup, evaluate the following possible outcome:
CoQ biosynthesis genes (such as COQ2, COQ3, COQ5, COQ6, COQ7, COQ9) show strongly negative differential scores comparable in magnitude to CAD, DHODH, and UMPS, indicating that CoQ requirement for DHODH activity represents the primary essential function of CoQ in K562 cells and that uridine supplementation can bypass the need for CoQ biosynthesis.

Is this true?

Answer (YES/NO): NO